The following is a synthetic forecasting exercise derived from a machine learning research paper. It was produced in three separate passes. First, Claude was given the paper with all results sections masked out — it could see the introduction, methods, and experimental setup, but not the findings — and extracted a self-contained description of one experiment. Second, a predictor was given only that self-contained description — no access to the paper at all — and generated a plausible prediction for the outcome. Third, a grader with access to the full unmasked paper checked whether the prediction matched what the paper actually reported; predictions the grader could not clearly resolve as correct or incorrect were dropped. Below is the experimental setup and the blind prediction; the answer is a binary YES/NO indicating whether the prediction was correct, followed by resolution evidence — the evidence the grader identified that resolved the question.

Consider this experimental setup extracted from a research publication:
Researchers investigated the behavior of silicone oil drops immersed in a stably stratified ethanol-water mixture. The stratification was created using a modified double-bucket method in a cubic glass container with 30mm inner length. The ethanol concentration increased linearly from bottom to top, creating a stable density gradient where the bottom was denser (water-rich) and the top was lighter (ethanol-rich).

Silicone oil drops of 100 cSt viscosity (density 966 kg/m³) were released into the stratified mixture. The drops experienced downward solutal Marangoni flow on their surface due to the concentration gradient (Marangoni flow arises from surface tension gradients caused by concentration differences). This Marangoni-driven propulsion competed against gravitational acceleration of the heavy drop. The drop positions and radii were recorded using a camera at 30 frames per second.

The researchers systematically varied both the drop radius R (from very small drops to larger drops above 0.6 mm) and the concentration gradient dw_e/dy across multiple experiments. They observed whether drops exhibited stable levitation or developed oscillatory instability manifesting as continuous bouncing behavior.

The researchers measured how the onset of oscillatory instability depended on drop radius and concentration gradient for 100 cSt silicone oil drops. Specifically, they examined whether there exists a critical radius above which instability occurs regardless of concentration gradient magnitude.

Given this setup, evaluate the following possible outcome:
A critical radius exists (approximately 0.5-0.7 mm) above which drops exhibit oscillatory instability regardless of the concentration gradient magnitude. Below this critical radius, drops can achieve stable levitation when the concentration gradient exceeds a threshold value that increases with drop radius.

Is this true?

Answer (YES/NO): NO